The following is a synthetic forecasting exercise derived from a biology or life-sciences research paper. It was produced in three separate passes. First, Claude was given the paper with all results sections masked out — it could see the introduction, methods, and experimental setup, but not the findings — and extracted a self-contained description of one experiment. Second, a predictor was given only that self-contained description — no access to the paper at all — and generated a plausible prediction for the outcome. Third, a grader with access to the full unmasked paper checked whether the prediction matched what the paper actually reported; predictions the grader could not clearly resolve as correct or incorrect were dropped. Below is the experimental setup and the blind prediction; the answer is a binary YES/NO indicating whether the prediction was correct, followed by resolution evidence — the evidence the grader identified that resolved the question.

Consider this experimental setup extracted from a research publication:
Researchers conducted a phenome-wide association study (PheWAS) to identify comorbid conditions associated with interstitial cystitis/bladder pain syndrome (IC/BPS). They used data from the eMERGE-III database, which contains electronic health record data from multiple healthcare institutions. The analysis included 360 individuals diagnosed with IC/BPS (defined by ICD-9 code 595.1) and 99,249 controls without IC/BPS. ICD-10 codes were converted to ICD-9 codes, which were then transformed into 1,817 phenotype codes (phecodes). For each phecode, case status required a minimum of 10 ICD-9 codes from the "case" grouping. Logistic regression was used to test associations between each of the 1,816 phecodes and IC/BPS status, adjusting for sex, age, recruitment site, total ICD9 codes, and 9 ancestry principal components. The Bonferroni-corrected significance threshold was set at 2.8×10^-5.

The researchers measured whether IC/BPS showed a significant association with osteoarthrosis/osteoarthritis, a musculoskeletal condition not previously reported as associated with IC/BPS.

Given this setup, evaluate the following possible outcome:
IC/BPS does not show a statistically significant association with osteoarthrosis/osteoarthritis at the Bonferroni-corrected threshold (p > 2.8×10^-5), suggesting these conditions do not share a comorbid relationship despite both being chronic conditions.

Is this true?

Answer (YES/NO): NO